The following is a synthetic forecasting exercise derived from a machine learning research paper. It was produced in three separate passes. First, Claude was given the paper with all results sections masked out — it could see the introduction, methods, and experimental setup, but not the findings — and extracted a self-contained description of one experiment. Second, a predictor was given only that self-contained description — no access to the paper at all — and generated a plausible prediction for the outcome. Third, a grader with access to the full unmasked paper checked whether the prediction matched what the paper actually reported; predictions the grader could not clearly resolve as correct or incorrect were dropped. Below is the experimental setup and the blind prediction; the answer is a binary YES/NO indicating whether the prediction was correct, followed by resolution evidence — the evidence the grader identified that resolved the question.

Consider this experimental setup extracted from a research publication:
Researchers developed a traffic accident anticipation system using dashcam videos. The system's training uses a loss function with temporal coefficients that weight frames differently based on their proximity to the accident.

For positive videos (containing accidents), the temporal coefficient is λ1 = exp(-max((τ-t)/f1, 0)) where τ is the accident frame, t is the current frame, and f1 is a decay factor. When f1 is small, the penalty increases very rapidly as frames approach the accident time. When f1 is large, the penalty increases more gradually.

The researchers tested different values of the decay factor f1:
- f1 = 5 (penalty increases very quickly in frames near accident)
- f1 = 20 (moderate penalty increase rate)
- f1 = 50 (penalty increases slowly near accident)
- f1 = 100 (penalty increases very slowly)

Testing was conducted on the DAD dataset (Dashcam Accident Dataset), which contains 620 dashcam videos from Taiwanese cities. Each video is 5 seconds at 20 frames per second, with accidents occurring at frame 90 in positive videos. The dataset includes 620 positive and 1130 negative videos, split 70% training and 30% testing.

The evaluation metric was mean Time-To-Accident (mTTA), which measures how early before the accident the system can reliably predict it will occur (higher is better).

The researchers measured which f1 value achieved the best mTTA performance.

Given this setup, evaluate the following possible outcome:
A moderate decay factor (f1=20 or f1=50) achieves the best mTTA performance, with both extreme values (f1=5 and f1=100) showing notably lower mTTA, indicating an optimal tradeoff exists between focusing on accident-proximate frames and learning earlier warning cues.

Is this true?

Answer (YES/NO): NO